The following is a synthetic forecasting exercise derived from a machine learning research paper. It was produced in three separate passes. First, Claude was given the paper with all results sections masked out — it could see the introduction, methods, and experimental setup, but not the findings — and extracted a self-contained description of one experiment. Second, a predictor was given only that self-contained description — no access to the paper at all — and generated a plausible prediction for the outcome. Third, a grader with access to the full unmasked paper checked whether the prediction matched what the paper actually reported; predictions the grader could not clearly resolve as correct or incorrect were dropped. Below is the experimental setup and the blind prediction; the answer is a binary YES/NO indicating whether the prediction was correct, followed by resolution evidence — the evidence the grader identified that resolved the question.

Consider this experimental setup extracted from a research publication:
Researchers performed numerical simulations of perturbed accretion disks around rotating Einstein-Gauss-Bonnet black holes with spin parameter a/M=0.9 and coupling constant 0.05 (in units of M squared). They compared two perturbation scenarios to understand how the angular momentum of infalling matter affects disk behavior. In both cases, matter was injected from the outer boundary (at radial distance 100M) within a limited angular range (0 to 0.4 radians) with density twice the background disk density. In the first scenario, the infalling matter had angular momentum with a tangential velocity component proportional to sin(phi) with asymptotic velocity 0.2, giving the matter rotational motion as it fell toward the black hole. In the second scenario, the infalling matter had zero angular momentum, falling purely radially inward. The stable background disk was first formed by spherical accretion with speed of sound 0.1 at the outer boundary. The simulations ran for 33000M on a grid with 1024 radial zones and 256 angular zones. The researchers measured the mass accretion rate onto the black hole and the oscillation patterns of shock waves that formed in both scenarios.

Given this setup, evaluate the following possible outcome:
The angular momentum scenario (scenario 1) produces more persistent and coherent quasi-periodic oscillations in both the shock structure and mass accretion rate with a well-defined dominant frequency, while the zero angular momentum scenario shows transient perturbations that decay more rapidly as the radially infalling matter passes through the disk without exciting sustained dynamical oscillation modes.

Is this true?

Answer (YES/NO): NO